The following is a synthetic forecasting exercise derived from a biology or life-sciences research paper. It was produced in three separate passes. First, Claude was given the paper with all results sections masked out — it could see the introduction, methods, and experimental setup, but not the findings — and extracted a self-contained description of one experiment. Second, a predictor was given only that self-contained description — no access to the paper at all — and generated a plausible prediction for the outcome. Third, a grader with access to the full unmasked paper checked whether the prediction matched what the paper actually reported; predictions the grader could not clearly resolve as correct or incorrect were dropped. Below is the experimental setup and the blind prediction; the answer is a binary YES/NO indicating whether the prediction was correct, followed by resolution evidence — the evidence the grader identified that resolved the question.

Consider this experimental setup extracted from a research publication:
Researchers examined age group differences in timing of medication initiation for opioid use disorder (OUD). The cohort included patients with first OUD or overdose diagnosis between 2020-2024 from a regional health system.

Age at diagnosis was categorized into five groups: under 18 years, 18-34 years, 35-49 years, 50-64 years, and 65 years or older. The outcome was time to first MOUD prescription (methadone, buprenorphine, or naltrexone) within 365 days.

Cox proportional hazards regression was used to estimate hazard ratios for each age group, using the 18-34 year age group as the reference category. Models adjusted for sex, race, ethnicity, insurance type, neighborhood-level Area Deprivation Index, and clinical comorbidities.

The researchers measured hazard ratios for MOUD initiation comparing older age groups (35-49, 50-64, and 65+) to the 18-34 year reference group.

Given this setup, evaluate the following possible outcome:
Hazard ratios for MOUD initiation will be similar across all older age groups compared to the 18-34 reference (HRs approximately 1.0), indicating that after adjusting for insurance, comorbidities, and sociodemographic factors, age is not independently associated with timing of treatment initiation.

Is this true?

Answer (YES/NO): NO